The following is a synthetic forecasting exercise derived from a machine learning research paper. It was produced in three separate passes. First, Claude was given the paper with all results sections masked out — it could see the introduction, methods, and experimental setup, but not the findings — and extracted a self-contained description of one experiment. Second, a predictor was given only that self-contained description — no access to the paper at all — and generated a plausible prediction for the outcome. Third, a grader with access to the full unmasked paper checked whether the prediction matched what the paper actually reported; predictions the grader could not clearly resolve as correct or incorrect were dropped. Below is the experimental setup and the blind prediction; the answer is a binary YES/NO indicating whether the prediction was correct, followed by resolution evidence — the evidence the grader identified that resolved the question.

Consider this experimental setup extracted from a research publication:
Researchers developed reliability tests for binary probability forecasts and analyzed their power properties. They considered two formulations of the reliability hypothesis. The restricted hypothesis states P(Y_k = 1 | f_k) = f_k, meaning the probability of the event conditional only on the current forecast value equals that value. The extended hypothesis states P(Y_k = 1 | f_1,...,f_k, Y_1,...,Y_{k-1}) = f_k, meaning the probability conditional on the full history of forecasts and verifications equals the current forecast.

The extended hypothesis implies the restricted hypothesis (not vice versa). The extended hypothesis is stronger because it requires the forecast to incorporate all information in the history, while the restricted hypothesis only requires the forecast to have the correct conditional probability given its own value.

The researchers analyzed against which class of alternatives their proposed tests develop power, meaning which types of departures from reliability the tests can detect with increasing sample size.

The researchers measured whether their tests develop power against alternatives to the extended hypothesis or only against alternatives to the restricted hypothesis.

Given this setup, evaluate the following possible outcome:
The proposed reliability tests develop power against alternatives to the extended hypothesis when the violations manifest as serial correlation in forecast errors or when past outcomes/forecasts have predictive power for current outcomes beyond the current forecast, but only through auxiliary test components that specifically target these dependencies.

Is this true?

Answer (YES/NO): NO